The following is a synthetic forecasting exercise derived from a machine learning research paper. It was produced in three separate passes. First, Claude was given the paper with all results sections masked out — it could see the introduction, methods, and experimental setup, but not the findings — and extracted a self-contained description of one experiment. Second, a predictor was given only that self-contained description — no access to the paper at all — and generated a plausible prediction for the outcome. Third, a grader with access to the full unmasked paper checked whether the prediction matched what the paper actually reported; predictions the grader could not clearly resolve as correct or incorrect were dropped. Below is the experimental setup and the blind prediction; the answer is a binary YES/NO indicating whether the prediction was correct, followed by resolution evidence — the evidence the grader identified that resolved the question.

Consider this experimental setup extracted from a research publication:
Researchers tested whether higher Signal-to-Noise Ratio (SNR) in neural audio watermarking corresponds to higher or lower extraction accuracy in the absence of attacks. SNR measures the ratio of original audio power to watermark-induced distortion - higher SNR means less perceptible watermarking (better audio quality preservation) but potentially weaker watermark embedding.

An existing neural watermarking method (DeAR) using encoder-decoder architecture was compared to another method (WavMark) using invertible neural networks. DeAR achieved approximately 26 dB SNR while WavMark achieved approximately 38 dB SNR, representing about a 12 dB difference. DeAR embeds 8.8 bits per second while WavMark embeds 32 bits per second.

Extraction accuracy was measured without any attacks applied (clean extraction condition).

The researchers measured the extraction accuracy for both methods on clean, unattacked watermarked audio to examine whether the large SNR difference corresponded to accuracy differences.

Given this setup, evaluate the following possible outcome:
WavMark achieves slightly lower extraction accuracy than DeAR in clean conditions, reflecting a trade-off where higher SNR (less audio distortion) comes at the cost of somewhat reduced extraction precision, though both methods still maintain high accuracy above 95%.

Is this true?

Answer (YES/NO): NO